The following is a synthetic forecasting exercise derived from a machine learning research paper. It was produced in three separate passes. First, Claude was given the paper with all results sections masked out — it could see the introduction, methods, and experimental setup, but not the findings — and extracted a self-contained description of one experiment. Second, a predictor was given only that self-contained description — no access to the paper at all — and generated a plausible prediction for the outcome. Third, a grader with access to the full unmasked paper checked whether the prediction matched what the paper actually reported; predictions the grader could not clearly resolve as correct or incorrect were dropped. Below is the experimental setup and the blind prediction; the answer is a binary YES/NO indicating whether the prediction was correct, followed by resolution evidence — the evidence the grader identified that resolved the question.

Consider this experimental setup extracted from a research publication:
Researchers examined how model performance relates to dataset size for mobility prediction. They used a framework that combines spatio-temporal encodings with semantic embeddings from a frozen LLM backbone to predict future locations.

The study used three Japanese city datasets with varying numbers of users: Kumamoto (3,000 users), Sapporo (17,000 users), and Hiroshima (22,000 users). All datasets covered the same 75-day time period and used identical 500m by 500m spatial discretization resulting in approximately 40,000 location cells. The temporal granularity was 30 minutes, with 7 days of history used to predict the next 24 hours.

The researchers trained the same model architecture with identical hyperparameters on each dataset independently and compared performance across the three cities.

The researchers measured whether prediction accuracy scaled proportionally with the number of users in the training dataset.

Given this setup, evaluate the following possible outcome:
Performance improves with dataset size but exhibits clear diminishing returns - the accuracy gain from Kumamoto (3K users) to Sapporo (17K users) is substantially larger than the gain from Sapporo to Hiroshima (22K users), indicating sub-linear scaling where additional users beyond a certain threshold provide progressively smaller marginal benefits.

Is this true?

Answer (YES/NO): NO